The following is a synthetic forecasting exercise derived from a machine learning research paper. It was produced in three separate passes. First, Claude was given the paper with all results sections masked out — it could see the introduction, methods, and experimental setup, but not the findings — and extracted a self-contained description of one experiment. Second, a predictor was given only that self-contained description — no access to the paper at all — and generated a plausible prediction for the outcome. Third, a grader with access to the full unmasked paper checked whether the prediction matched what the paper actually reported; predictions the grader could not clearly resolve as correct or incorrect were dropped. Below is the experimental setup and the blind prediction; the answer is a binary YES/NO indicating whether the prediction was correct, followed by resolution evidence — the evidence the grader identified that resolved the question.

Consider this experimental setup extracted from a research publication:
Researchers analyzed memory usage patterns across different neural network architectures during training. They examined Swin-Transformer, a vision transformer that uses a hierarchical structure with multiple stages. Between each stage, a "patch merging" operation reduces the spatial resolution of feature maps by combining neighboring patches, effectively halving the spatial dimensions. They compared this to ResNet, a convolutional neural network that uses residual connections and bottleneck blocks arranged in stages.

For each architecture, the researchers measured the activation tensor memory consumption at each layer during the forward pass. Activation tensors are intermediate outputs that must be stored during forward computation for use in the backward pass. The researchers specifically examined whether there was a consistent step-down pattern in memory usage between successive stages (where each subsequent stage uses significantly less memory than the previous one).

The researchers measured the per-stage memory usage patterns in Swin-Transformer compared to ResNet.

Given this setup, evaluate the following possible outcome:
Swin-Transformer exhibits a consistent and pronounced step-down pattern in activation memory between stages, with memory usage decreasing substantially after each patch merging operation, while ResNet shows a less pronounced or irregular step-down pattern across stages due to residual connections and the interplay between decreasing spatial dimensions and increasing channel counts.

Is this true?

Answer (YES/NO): NO